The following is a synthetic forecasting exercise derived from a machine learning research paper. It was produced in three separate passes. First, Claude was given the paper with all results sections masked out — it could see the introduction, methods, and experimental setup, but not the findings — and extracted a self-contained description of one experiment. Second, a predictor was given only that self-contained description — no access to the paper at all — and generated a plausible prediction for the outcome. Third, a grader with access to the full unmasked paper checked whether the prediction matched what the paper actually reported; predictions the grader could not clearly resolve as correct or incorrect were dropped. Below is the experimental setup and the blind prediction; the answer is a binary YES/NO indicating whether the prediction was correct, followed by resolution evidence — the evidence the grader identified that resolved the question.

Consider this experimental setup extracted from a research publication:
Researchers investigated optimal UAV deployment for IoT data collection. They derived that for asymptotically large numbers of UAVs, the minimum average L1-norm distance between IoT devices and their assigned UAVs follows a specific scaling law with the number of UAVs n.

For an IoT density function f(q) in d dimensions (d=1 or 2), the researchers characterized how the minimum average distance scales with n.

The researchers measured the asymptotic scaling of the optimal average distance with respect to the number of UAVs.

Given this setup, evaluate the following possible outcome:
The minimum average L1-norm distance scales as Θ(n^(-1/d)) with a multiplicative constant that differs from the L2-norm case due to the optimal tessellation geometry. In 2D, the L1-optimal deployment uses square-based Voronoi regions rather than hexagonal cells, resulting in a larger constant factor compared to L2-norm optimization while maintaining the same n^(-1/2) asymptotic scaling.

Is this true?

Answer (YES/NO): NO